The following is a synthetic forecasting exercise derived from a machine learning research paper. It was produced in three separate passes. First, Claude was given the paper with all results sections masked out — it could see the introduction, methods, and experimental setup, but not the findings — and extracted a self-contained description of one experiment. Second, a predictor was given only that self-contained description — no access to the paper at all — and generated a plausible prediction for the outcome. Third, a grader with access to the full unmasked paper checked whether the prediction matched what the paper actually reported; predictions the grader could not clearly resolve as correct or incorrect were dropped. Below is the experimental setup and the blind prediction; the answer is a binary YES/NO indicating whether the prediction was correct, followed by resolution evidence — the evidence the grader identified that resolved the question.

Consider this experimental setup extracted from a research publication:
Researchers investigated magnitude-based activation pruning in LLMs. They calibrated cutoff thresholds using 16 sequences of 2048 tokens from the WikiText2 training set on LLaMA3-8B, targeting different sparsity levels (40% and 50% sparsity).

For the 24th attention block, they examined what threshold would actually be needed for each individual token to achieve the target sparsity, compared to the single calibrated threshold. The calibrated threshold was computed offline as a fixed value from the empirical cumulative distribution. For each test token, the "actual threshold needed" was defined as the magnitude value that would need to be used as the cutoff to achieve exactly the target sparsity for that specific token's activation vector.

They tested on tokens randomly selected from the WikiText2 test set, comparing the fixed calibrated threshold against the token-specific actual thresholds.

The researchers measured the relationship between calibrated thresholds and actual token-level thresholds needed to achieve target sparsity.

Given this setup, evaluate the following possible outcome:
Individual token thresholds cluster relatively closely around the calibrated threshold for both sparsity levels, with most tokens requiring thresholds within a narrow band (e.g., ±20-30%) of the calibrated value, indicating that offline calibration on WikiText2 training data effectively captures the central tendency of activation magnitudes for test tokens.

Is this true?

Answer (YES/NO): NO